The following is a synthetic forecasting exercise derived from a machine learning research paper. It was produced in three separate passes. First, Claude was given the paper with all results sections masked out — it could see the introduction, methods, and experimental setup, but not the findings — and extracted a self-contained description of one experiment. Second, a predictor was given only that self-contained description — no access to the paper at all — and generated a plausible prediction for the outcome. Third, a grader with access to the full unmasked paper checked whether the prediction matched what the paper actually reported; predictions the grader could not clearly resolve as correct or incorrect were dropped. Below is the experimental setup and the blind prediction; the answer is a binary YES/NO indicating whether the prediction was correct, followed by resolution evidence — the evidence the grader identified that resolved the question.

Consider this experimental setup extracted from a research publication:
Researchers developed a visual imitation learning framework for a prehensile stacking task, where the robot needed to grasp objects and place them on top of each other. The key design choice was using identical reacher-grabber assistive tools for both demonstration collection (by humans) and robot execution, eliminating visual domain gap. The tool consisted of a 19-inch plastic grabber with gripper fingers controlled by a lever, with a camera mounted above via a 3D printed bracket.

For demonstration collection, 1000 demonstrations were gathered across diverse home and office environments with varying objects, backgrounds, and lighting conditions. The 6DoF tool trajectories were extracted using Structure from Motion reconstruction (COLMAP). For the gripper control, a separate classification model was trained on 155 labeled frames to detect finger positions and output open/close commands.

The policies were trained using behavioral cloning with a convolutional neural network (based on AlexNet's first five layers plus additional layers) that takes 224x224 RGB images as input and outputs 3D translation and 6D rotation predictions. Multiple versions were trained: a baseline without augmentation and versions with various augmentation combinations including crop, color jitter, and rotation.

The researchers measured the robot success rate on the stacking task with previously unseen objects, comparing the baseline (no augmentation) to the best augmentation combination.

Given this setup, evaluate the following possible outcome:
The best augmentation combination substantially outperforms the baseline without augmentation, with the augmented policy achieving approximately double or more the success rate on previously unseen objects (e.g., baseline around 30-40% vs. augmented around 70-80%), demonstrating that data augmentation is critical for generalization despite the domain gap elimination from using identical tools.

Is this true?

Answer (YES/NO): NO